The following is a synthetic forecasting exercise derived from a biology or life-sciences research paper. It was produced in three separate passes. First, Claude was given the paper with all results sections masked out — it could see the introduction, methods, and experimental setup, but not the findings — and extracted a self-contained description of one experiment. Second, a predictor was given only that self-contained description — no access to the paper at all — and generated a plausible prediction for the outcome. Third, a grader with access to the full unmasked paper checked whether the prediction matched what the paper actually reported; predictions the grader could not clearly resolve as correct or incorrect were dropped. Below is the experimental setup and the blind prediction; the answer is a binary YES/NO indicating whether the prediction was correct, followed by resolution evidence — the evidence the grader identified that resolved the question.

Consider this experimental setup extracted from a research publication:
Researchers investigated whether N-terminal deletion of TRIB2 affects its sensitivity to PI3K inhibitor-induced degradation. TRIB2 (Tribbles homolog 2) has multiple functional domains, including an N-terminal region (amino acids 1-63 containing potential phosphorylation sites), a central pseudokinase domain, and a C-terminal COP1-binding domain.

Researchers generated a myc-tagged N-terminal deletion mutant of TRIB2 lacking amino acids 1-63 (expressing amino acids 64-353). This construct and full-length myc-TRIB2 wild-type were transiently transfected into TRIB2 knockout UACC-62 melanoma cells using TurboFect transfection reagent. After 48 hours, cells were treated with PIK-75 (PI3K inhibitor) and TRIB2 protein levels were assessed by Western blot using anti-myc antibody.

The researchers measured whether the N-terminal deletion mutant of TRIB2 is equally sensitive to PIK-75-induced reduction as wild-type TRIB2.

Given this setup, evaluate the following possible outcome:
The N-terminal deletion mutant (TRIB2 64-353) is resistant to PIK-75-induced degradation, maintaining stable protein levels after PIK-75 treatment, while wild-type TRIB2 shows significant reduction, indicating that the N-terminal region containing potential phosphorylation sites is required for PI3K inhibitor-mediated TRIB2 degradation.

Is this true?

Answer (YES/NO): YES